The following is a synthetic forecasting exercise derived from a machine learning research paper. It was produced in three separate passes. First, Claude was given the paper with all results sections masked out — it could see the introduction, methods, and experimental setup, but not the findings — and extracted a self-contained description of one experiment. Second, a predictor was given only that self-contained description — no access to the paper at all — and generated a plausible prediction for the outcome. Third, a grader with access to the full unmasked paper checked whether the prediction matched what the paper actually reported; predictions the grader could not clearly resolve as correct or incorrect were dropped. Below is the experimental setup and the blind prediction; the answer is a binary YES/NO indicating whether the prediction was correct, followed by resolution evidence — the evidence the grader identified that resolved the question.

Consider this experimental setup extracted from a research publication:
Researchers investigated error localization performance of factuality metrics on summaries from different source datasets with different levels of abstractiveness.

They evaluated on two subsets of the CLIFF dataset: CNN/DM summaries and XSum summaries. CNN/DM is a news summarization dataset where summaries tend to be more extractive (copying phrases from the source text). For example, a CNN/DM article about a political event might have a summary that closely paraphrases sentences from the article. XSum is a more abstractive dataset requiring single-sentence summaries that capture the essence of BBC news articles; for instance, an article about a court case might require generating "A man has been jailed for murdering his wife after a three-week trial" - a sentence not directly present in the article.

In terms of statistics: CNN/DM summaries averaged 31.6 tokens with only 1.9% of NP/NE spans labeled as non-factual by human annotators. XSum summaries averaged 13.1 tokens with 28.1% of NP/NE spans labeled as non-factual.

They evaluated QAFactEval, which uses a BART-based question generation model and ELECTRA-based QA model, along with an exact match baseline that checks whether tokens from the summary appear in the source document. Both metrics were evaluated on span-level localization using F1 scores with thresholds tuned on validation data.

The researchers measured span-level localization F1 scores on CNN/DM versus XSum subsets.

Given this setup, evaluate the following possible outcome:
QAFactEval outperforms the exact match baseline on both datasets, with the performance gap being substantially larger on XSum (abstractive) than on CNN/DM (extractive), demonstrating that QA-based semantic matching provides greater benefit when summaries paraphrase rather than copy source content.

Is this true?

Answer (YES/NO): NO